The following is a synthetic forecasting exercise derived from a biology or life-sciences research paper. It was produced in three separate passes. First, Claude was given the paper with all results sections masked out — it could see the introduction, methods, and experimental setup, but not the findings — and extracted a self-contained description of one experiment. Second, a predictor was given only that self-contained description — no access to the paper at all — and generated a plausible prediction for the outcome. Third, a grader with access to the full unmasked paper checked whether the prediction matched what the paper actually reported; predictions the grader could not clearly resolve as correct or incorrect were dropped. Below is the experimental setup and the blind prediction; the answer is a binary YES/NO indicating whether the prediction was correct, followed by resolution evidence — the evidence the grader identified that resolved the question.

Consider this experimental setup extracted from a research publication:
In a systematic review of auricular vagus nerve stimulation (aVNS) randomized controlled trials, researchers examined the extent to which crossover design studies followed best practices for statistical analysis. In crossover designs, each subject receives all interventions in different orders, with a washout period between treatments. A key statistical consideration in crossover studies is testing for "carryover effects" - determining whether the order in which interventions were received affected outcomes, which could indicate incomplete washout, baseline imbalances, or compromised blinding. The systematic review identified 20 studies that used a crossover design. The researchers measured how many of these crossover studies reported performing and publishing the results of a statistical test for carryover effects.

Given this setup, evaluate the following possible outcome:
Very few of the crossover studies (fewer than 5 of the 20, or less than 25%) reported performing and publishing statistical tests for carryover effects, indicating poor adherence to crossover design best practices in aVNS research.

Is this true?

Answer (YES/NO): YES